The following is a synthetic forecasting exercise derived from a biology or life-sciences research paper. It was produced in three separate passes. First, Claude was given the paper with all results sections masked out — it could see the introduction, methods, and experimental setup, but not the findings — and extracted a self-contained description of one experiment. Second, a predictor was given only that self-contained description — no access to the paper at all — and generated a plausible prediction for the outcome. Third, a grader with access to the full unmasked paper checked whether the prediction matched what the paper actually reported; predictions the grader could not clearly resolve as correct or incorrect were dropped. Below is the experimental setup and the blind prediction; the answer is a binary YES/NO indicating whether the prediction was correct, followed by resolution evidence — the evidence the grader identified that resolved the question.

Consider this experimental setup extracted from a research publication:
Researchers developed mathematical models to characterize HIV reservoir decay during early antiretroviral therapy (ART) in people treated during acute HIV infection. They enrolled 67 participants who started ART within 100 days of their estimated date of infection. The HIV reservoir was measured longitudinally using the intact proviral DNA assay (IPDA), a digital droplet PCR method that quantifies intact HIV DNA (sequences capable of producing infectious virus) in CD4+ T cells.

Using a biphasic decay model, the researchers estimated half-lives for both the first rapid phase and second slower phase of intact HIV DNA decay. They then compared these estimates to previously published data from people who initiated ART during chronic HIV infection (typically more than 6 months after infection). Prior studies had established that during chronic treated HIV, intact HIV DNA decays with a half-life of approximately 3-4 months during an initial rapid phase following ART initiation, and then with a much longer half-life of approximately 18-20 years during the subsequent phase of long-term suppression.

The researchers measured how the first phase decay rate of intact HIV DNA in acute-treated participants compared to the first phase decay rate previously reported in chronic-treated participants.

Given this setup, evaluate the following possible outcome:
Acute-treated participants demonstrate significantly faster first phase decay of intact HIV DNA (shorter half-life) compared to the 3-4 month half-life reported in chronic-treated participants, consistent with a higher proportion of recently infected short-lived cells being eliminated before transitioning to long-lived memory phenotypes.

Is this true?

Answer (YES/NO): NO